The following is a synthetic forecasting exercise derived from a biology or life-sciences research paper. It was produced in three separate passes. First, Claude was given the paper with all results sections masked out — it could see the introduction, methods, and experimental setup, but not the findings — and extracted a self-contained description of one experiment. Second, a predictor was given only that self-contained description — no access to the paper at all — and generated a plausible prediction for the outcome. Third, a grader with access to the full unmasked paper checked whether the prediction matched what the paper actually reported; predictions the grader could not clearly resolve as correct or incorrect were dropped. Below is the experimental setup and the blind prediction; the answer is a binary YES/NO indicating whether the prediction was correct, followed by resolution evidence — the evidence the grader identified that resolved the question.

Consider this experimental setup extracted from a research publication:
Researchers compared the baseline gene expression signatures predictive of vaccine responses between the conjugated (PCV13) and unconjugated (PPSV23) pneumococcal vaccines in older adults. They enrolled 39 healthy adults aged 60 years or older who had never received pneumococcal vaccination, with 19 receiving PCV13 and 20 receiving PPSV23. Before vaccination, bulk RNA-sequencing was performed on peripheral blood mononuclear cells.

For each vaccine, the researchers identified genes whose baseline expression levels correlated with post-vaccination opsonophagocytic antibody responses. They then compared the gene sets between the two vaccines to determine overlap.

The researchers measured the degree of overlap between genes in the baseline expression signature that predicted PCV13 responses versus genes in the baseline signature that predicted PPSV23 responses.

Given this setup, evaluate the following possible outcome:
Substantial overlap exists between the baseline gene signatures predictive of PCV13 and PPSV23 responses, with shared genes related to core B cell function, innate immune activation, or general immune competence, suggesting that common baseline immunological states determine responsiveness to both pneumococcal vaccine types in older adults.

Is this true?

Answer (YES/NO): NO